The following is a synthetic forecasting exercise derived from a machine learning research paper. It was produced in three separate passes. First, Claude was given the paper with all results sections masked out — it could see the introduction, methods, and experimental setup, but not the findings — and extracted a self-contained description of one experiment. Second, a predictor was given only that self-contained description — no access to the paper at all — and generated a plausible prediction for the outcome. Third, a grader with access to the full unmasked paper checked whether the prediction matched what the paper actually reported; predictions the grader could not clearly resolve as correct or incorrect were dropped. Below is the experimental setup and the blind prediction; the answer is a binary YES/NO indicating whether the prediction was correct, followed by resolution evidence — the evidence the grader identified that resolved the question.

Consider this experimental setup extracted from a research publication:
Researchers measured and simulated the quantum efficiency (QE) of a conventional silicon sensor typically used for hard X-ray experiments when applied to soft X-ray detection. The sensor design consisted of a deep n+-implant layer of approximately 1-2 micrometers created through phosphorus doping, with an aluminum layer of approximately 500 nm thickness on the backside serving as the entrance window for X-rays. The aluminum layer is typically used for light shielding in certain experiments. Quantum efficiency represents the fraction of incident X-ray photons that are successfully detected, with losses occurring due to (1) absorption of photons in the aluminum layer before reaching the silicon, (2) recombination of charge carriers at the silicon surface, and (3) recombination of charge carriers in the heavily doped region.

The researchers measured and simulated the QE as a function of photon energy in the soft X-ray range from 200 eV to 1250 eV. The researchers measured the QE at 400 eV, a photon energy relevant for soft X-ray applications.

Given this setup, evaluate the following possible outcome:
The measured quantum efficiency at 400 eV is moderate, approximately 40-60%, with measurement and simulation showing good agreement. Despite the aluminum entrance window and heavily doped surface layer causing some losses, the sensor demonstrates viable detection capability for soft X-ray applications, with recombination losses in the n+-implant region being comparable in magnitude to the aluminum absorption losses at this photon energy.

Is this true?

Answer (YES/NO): NO